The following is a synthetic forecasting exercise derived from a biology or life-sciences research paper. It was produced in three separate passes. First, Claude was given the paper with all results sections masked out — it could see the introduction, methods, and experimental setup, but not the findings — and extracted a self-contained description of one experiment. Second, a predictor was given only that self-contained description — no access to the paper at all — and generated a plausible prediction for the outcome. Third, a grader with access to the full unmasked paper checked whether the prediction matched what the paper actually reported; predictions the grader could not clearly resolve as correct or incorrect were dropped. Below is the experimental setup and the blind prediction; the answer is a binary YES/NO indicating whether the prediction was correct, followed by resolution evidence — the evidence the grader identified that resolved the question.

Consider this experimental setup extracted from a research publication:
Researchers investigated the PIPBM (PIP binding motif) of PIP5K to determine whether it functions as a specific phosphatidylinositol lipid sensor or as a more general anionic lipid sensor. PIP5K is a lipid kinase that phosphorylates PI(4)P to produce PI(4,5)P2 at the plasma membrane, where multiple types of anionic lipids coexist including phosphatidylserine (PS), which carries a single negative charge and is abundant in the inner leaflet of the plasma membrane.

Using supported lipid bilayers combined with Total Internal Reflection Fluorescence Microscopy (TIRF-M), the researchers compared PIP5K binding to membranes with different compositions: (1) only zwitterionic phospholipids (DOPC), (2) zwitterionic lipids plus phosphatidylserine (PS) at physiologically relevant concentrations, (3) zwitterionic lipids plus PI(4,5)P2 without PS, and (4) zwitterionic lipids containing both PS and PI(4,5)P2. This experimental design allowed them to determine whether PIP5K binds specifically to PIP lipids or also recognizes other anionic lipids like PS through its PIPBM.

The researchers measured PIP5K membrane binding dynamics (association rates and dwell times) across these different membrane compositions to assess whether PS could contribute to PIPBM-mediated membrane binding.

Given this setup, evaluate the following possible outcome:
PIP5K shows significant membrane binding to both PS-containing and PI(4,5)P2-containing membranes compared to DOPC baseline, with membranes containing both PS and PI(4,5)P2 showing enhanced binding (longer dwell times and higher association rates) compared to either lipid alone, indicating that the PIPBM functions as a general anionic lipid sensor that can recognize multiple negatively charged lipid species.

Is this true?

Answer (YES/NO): NO